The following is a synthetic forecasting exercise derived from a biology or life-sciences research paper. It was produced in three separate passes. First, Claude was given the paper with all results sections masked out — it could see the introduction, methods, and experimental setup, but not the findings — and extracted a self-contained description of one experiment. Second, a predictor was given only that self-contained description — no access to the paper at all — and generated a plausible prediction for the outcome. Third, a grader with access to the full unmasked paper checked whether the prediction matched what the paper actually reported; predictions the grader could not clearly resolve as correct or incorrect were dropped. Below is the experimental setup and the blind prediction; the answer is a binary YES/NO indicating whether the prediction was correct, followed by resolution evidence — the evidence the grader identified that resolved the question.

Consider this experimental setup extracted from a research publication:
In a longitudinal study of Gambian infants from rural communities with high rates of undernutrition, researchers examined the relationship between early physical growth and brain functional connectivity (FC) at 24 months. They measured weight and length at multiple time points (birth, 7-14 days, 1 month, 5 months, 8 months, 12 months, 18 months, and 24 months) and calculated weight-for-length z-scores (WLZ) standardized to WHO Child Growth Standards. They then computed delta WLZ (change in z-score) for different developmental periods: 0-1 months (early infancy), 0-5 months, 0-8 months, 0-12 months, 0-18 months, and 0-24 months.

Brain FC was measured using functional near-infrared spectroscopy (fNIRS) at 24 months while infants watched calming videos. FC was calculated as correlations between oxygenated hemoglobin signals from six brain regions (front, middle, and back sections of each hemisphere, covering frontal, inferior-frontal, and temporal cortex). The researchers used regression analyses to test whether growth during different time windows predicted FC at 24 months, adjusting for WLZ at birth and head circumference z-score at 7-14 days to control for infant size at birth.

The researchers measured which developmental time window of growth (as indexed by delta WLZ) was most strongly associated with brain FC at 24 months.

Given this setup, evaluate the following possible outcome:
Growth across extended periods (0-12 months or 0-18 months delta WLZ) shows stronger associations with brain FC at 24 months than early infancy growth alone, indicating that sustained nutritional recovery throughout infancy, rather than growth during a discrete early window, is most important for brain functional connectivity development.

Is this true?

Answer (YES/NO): NO